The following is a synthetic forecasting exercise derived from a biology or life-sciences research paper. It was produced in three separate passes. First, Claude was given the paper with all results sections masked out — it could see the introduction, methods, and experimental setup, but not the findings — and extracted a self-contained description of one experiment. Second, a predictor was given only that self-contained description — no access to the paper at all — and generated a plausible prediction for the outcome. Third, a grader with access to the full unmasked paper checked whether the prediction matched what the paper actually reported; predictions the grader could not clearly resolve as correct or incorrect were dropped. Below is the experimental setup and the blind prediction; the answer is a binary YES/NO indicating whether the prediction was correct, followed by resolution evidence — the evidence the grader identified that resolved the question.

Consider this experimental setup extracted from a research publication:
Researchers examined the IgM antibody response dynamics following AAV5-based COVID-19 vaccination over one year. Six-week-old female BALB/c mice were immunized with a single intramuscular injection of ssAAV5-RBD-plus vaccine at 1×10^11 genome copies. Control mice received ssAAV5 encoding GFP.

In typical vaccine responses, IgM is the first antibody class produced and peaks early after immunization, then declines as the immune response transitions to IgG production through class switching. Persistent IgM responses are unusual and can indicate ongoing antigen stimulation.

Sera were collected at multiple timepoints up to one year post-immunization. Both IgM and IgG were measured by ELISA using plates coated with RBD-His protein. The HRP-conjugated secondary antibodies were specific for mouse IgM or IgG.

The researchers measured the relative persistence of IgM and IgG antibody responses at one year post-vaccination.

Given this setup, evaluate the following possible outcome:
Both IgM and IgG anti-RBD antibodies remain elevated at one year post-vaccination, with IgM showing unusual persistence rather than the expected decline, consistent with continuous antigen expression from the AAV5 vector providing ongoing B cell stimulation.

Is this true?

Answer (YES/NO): YES